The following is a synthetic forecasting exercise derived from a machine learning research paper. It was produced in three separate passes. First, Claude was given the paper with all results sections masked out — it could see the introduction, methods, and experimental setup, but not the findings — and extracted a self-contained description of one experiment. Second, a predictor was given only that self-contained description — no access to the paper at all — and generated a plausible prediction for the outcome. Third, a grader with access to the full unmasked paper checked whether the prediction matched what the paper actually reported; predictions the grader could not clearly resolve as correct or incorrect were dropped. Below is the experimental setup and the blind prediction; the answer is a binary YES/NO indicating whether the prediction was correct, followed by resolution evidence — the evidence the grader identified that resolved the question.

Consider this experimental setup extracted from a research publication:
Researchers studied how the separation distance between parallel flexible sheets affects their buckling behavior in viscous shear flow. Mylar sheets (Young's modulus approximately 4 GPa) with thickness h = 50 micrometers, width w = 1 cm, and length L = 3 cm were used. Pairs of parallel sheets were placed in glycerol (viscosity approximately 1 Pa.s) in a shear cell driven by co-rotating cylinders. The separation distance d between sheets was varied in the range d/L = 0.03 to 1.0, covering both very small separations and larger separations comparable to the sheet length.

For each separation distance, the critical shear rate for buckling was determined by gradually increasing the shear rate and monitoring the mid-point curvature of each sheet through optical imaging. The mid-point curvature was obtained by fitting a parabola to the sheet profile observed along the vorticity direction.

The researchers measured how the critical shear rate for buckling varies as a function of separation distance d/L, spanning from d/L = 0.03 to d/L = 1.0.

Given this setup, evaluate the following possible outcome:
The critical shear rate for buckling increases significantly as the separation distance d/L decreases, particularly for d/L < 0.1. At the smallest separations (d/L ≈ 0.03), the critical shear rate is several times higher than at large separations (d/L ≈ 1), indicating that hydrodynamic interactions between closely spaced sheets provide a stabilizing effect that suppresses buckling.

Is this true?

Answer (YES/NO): NO